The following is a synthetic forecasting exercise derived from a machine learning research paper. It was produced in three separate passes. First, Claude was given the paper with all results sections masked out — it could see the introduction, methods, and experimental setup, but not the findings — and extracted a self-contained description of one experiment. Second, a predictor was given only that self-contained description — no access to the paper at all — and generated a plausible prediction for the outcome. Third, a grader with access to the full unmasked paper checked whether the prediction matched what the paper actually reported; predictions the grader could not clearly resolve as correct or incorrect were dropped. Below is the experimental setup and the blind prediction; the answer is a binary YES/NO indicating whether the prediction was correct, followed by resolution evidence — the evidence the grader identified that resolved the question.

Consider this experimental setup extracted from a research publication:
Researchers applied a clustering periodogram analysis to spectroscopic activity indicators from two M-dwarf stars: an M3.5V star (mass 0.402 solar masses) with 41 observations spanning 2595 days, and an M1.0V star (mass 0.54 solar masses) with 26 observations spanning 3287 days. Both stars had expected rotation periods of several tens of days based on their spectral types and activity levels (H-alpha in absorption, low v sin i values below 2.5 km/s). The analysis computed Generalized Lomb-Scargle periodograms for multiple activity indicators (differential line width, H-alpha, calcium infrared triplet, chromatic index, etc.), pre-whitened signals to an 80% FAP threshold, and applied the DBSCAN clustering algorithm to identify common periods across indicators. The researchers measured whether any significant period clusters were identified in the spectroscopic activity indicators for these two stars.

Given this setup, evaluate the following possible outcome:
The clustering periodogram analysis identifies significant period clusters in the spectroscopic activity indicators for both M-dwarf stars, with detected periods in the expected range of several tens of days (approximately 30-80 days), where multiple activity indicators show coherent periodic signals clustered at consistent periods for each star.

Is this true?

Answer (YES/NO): NO